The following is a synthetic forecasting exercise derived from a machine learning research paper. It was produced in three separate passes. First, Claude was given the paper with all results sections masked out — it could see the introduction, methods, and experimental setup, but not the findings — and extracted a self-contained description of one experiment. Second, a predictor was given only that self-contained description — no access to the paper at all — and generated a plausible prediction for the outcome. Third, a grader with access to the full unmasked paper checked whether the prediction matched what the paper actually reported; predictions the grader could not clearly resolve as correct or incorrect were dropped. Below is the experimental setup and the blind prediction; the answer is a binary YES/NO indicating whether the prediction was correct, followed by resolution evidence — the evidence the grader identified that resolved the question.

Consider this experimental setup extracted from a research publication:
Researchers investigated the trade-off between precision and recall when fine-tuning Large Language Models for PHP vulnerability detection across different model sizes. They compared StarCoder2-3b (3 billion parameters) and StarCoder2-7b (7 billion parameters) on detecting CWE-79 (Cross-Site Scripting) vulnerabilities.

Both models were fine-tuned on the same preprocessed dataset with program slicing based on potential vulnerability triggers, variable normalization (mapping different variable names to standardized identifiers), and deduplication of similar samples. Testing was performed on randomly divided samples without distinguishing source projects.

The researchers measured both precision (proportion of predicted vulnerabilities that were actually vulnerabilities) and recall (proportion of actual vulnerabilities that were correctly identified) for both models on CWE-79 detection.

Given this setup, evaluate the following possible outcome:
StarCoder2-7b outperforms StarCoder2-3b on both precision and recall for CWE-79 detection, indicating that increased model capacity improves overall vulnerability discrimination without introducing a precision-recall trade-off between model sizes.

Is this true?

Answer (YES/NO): NO